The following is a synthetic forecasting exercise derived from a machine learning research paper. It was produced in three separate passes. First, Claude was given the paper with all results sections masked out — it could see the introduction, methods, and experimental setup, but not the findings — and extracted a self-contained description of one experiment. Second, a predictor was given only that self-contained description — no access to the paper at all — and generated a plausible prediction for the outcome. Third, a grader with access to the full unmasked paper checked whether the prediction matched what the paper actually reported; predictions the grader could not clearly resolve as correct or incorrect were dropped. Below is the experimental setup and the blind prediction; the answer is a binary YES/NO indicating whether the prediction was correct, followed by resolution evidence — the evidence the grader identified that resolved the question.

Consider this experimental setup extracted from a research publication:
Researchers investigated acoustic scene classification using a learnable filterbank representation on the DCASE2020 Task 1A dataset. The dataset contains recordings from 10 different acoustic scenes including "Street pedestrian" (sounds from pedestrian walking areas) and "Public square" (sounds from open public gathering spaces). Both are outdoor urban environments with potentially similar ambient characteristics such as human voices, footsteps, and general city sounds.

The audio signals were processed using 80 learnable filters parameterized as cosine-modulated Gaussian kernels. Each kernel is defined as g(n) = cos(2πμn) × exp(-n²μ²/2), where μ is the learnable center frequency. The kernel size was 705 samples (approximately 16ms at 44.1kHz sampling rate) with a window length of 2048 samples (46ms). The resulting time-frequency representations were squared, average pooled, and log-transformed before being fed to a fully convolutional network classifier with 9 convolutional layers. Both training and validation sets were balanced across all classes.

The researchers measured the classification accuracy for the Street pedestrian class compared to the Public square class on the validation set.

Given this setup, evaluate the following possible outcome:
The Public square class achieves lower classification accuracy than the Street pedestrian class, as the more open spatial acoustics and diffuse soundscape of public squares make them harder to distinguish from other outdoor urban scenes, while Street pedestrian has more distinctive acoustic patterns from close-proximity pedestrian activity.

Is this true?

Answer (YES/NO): NO